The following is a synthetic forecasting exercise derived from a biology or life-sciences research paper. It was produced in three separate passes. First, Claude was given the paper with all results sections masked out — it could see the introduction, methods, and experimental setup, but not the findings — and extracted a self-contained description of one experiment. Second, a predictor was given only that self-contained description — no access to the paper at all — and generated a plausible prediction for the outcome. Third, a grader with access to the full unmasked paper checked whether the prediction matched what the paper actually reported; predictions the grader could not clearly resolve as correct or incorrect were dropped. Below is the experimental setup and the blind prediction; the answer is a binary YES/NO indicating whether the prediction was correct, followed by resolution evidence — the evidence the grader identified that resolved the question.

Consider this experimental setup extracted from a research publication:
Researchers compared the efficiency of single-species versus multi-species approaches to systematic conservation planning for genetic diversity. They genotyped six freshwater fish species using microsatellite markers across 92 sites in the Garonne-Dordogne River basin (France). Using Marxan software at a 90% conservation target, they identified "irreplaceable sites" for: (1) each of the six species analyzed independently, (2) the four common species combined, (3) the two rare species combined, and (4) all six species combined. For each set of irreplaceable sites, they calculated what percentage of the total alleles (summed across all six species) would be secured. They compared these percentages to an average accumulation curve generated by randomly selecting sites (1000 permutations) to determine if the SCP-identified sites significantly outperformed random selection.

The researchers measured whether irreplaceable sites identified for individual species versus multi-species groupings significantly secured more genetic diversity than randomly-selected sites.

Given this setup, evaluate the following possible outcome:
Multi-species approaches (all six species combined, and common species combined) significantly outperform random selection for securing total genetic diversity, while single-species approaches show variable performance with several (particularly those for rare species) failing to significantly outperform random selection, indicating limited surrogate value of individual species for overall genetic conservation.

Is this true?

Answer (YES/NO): NO